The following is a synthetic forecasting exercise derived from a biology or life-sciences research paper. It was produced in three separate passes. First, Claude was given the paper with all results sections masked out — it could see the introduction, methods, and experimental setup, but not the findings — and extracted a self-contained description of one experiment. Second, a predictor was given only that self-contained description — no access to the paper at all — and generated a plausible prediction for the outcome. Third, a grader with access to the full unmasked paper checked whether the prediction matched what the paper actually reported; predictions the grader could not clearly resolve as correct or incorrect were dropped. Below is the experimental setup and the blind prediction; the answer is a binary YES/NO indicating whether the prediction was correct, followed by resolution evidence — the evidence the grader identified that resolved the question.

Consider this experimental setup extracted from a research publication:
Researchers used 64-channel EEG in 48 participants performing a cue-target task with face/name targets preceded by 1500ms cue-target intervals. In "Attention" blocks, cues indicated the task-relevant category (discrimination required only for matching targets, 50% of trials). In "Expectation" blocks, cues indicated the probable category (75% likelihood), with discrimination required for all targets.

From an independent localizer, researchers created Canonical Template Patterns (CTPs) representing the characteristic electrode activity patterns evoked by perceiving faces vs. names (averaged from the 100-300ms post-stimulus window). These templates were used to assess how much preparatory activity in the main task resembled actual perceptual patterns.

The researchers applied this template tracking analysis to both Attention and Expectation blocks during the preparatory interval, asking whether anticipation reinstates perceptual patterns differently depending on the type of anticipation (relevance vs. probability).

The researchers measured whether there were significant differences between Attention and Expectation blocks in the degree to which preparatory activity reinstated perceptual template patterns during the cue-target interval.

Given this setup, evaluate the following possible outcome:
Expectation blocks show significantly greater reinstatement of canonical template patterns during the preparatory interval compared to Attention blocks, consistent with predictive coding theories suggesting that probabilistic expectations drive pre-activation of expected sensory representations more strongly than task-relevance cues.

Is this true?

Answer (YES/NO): NO